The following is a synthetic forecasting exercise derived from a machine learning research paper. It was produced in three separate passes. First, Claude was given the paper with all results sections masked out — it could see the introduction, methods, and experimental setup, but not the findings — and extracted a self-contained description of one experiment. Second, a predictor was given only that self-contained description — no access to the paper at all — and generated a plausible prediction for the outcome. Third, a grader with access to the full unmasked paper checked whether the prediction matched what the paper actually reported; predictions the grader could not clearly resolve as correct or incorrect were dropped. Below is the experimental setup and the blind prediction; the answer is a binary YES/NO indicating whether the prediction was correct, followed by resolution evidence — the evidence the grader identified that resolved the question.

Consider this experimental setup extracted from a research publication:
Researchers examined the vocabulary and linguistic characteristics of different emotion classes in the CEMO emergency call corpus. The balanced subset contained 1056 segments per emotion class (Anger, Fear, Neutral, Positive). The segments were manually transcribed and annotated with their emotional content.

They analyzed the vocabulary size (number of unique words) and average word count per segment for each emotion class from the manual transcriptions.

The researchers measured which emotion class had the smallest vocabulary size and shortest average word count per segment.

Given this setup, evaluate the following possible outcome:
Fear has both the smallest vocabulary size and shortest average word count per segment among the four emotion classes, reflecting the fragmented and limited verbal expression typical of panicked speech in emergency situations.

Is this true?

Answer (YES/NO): NO